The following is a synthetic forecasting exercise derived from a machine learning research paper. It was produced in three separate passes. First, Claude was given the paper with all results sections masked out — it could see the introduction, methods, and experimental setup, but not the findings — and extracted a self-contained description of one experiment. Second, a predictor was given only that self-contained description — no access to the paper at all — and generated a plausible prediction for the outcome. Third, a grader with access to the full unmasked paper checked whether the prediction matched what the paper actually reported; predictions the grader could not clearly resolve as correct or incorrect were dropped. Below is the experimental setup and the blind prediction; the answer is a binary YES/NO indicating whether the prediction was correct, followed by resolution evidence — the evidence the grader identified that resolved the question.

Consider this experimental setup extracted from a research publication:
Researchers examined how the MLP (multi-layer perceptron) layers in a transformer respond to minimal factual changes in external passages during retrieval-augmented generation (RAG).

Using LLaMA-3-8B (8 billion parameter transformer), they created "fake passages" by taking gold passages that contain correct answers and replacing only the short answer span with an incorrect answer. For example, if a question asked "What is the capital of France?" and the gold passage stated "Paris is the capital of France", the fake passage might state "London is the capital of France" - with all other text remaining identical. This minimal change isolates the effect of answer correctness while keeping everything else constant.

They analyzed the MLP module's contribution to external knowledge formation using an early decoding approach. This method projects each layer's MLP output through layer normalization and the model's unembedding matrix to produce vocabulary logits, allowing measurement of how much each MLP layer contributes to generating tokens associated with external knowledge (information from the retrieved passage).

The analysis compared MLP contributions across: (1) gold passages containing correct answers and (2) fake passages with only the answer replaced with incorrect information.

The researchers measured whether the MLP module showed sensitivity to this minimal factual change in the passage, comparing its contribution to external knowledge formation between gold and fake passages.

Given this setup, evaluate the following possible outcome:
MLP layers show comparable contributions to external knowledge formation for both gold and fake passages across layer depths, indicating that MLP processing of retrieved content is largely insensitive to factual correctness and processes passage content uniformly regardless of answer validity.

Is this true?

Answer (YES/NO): NO